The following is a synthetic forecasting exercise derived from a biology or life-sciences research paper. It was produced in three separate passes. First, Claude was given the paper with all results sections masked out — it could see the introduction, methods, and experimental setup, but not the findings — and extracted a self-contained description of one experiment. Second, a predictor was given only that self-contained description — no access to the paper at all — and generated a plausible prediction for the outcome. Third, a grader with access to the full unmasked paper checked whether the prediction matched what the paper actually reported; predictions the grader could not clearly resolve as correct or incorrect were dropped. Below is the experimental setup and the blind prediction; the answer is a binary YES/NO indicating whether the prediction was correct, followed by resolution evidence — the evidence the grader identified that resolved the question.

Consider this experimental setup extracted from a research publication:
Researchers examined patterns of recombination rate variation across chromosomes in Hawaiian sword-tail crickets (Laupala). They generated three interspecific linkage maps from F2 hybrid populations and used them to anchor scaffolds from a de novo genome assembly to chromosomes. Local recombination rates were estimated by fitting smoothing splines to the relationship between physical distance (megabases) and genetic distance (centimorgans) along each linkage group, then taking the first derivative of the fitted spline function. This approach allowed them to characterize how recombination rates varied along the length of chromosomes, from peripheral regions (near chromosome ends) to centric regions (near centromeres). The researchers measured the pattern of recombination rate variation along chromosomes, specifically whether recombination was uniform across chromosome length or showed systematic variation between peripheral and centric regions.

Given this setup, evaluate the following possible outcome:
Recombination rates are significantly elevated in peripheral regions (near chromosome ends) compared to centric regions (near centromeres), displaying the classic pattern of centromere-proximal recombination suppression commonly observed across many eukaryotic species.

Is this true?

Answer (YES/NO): YES